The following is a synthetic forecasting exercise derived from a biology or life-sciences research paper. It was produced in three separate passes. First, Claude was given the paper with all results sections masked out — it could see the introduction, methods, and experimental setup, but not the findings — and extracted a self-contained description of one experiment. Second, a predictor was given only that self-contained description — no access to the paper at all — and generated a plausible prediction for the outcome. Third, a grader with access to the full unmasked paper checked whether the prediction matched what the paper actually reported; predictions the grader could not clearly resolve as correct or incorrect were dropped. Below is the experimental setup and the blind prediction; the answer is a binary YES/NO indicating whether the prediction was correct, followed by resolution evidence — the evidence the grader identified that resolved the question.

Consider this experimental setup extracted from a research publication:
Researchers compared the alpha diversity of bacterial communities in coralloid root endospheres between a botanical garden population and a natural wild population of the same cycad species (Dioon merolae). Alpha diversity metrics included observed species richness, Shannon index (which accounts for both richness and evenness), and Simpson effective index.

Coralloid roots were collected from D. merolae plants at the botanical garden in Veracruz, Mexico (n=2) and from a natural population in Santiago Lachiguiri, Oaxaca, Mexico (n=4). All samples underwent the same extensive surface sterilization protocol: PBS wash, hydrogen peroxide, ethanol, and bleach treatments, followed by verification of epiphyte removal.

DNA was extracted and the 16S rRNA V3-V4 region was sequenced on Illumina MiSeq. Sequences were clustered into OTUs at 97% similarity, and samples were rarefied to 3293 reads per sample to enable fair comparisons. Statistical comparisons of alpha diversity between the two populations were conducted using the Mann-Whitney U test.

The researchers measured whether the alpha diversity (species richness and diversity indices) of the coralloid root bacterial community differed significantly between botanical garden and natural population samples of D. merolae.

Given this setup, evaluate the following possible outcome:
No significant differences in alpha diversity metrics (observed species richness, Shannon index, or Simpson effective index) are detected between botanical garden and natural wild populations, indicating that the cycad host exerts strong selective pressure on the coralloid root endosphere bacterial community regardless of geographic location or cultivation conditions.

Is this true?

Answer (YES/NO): YES